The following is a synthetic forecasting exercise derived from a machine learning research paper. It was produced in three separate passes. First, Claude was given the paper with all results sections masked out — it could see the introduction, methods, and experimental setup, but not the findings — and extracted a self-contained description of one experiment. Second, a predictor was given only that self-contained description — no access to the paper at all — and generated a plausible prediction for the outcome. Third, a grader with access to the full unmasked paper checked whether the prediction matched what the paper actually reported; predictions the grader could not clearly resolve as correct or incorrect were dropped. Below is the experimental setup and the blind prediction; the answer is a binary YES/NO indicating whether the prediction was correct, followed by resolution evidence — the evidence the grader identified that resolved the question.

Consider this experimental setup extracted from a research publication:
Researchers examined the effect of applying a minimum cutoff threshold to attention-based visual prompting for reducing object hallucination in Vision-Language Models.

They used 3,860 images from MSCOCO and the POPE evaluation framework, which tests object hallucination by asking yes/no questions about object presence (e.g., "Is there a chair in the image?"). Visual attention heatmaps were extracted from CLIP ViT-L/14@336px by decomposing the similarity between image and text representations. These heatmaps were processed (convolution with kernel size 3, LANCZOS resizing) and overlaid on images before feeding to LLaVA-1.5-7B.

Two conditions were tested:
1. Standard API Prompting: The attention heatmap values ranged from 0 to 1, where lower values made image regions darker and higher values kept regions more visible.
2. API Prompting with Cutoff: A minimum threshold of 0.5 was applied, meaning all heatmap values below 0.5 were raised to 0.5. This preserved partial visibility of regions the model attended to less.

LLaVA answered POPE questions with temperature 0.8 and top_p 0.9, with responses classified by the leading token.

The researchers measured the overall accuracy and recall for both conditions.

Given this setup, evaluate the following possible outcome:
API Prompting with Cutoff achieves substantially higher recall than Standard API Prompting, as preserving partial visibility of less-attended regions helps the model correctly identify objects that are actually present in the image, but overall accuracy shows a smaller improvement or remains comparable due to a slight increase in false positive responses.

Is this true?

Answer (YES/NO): NO